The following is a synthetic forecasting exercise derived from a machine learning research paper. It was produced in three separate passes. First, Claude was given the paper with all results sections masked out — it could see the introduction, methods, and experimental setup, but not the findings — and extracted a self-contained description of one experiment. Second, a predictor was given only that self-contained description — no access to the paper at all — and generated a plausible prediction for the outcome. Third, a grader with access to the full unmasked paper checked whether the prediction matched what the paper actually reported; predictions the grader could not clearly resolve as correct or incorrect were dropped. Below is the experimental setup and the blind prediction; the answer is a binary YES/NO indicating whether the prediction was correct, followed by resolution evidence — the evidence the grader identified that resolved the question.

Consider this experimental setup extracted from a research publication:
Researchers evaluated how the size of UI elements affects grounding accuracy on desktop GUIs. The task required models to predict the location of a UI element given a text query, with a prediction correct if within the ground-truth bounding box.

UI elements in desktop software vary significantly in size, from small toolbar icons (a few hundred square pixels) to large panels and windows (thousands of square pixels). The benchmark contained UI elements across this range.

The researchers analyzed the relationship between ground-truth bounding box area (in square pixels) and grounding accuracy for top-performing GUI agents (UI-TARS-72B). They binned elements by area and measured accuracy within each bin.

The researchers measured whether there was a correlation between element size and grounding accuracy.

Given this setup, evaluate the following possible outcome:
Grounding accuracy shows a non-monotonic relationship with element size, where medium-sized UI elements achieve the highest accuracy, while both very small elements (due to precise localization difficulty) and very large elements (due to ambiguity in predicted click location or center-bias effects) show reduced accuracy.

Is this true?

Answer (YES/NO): NO